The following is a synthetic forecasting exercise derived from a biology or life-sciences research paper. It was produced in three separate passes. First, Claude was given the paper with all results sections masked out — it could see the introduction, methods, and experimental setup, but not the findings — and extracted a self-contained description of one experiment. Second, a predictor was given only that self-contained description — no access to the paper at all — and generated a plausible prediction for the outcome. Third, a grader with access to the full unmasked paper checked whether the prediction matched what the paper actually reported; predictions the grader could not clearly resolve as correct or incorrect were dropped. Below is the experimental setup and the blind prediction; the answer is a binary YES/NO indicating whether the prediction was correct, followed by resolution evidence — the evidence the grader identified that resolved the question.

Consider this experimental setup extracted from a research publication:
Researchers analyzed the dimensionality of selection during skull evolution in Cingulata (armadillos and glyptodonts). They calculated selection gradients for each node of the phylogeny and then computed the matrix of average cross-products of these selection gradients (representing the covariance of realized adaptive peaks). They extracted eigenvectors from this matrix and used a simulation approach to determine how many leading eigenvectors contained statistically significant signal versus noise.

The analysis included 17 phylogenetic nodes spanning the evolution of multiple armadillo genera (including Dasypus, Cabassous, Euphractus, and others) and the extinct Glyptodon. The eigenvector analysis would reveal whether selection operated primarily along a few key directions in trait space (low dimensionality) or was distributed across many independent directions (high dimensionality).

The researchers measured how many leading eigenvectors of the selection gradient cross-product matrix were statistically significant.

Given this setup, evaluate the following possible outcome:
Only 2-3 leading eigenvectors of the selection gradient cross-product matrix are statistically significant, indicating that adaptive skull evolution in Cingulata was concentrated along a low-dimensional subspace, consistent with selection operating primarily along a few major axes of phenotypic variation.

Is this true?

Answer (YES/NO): YES